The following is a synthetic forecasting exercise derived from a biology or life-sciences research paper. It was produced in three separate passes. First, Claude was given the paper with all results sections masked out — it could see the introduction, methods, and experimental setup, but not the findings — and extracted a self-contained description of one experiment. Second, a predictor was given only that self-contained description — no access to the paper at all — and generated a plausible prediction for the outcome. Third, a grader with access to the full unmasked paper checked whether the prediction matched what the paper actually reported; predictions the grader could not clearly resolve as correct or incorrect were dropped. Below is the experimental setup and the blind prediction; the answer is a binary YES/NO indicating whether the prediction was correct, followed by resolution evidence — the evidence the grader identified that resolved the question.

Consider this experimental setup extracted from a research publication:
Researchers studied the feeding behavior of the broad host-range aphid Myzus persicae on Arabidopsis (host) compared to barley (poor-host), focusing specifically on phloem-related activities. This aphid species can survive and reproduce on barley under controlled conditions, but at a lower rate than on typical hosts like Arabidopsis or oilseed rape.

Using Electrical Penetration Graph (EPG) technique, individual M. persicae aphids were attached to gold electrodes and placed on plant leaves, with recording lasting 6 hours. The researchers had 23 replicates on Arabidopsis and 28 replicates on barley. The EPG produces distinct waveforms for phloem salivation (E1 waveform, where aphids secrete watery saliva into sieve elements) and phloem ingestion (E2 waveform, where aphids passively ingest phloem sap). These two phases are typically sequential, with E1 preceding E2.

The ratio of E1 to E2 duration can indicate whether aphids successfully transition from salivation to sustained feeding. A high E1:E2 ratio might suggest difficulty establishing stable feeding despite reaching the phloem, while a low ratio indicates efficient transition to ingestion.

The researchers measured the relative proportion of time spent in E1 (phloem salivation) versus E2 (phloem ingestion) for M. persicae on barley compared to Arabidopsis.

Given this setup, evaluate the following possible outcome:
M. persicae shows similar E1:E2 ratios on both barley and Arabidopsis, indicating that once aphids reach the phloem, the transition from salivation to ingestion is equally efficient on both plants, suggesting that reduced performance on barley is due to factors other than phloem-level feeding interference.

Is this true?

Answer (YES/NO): NO